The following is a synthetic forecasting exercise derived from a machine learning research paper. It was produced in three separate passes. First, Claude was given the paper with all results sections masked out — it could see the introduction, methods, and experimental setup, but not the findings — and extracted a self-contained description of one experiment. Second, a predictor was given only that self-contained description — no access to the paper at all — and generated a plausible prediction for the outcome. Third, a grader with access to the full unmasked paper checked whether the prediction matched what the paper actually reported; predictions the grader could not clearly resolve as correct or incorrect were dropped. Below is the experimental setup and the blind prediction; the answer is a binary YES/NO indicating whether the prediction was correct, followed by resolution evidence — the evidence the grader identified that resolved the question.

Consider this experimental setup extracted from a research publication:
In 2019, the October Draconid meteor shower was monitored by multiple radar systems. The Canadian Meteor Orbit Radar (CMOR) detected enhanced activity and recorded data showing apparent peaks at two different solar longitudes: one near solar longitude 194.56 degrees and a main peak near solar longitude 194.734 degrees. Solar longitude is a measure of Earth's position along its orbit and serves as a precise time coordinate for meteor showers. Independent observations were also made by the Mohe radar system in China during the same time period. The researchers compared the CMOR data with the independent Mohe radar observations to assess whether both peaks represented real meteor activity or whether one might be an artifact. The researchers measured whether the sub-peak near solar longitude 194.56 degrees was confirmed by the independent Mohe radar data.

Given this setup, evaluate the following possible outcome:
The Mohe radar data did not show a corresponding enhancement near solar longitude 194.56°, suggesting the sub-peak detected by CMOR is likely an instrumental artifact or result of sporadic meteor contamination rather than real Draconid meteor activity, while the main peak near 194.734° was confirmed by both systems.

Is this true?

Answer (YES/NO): YES